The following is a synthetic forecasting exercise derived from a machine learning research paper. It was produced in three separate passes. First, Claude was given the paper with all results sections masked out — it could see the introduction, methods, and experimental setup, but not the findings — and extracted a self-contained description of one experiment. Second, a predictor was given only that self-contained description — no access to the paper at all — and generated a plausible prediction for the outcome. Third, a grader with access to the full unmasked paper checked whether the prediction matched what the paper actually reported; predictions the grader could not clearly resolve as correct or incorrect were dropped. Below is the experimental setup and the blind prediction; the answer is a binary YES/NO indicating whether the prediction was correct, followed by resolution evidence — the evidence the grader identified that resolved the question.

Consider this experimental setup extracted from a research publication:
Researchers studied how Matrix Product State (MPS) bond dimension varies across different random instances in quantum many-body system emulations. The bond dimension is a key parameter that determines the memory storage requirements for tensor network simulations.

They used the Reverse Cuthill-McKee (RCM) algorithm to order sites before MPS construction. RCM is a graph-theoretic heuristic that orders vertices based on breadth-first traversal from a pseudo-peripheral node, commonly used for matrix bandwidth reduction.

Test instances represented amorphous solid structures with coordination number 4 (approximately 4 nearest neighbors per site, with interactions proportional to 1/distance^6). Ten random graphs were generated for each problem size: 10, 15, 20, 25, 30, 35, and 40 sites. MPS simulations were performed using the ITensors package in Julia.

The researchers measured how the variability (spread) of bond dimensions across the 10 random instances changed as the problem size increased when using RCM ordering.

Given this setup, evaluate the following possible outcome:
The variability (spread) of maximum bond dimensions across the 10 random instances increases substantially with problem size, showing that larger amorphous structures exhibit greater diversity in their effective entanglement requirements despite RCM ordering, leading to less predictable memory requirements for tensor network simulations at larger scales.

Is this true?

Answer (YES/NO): YES